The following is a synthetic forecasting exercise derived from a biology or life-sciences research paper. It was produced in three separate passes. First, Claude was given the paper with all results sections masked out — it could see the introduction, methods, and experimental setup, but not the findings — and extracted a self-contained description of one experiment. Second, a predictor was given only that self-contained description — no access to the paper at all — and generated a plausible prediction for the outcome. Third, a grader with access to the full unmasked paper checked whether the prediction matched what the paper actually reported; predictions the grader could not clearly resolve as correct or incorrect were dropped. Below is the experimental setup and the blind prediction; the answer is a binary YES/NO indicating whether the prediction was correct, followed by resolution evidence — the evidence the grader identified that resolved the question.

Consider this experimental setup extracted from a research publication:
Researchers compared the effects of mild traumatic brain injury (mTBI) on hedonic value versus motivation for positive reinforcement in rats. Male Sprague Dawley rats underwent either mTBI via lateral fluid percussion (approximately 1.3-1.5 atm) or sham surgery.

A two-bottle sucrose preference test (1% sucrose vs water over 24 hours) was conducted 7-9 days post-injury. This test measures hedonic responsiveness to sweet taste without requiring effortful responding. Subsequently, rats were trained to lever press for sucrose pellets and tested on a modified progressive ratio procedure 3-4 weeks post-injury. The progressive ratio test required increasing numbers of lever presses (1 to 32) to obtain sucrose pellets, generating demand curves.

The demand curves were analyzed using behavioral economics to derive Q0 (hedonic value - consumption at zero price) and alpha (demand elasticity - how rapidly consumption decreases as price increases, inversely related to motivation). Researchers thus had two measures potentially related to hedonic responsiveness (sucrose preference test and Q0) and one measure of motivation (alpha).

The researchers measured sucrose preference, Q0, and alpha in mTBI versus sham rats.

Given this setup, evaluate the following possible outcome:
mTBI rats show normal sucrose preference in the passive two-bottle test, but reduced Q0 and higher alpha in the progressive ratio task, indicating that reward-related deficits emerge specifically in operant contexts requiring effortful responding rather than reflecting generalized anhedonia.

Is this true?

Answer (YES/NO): NO